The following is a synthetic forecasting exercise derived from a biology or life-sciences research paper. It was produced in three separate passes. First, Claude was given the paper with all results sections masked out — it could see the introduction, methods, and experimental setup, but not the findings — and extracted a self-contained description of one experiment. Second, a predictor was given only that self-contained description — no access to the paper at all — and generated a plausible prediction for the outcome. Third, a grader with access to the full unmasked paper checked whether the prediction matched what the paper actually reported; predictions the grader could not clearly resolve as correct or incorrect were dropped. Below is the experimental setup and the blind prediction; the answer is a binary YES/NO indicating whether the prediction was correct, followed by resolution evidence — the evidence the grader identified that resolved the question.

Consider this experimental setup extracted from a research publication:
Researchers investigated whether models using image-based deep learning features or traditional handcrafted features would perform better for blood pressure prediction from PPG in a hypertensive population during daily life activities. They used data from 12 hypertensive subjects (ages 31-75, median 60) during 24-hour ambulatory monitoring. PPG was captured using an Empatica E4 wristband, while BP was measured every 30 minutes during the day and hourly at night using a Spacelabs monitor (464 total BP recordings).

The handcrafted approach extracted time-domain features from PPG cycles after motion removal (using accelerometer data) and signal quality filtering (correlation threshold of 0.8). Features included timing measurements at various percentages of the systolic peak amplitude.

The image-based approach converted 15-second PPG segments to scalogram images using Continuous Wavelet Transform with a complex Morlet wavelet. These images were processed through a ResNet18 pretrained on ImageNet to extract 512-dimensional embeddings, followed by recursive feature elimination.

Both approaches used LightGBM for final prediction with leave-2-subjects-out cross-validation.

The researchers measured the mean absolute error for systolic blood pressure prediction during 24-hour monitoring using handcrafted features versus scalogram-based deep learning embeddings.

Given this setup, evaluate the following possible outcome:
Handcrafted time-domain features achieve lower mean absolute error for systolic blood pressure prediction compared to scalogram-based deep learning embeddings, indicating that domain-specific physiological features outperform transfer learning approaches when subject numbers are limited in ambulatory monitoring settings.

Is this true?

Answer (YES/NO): YES